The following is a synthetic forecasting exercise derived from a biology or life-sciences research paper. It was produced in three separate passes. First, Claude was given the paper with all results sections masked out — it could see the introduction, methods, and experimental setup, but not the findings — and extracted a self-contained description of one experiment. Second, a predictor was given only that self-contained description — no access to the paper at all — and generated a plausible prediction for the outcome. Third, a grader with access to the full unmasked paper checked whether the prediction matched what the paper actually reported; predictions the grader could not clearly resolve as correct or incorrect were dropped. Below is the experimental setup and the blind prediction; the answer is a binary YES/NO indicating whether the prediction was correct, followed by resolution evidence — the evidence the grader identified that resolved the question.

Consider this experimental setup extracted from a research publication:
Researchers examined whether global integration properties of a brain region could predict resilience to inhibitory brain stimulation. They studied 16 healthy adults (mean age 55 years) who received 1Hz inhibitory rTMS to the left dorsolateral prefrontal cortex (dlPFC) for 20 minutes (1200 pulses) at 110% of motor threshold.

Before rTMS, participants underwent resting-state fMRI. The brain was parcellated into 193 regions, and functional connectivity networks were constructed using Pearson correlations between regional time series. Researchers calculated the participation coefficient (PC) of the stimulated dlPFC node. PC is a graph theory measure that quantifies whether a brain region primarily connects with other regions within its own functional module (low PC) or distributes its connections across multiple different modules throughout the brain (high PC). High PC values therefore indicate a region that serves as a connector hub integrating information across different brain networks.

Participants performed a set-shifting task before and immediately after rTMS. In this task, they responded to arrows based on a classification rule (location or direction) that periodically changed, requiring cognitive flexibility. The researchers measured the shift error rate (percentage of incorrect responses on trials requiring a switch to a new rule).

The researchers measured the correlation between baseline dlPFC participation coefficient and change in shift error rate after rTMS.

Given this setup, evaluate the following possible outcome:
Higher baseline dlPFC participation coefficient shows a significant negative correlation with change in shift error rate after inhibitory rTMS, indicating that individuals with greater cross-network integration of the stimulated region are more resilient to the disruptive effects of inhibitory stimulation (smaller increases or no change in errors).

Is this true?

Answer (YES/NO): NO